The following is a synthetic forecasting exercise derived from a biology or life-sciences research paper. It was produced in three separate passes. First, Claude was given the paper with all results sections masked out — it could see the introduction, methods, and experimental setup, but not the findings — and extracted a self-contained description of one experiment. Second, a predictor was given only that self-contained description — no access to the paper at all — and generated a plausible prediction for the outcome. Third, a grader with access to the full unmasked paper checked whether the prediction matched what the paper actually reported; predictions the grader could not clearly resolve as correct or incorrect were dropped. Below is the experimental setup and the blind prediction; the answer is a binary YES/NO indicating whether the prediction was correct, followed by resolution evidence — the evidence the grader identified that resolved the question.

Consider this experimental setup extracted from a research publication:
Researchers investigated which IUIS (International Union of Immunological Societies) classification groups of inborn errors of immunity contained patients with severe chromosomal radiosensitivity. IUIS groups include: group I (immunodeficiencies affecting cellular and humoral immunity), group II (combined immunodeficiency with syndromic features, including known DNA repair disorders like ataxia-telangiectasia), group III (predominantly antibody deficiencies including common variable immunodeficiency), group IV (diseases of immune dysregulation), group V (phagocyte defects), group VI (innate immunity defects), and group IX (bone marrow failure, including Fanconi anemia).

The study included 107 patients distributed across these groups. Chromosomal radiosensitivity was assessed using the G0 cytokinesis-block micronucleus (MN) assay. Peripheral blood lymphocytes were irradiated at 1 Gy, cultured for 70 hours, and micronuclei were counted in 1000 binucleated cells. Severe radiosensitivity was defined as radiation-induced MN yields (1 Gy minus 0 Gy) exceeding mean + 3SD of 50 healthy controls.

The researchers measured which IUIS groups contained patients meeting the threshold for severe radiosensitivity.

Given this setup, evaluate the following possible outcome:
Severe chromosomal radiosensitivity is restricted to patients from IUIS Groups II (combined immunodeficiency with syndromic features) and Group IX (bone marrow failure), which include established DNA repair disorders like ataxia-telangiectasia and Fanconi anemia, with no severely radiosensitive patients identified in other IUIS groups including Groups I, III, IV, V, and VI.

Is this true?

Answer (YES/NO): YES